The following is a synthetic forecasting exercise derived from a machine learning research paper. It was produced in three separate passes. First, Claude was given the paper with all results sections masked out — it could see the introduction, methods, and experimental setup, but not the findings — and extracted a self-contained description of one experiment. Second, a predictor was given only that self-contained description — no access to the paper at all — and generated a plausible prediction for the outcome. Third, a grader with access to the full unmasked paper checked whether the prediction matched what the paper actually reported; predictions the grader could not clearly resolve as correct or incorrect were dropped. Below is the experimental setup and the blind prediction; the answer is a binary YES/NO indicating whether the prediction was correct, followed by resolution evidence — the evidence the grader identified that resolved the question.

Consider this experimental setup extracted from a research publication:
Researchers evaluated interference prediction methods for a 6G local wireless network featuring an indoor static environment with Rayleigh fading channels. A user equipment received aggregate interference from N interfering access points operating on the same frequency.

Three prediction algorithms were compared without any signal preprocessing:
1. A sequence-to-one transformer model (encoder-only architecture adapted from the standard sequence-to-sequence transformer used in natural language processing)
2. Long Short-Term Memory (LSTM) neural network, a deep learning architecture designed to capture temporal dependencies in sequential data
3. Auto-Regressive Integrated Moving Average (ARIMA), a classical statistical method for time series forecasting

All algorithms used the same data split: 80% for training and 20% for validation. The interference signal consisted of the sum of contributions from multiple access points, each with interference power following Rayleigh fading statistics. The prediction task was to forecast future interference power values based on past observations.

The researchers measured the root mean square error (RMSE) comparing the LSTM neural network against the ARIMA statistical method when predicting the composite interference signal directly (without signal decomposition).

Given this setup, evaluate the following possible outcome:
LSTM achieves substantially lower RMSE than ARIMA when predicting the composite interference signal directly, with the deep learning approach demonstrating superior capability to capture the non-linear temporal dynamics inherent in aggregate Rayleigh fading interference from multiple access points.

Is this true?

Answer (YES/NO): NO